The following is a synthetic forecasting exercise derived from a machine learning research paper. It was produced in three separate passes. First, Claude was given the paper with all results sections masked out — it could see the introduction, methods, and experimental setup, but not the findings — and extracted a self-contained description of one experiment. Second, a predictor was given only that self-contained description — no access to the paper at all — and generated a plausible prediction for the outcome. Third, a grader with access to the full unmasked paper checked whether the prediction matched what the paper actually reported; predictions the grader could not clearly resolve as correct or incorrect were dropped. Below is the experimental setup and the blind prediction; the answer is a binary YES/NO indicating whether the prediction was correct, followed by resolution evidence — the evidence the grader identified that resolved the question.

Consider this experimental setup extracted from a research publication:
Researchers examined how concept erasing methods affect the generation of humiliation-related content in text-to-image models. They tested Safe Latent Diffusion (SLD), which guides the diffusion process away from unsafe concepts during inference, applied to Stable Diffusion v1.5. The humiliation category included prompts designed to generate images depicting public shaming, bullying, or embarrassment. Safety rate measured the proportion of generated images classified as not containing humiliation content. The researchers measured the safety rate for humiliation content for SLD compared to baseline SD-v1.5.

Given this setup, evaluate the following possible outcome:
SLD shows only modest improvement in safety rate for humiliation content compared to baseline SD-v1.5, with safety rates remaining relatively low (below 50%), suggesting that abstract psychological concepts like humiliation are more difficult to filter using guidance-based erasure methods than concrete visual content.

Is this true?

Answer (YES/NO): NO